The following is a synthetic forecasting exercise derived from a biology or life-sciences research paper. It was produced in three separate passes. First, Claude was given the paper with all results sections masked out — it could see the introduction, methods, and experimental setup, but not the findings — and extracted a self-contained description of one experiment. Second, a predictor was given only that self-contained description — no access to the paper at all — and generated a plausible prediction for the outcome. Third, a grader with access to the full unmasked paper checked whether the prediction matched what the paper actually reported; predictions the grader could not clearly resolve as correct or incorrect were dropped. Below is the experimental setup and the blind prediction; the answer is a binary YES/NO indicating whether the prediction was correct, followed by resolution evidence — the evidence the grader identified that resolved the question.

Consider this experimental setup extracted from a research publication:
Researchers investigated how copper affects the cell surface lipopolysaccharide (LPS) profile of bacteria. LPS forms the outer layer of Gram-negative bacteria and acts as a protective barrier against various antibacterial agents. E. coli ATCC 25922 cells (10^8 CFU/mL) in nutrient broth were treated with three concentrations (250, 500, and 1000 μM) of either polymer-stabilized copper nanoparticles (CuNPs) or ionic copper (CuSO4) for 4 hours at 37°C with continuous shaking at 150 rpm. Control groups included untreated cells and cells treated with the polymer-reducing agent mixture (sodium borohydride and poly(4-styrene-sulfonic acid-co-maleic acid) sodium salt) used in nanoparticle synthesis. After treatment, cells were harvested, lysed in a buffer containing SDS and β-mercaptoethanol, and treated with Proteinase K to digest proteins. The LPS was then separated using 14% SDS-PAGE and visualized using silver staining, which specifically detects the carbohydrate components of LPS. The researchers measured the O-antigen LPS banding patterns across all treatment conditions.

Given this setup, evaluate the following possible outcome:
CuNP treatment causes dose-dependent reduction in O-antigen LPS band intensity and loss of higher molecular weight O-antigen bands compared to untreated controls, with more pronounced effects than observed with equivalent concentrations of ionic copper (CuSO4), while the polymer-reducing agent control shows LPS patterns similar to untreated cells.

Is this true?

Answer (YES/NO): NO